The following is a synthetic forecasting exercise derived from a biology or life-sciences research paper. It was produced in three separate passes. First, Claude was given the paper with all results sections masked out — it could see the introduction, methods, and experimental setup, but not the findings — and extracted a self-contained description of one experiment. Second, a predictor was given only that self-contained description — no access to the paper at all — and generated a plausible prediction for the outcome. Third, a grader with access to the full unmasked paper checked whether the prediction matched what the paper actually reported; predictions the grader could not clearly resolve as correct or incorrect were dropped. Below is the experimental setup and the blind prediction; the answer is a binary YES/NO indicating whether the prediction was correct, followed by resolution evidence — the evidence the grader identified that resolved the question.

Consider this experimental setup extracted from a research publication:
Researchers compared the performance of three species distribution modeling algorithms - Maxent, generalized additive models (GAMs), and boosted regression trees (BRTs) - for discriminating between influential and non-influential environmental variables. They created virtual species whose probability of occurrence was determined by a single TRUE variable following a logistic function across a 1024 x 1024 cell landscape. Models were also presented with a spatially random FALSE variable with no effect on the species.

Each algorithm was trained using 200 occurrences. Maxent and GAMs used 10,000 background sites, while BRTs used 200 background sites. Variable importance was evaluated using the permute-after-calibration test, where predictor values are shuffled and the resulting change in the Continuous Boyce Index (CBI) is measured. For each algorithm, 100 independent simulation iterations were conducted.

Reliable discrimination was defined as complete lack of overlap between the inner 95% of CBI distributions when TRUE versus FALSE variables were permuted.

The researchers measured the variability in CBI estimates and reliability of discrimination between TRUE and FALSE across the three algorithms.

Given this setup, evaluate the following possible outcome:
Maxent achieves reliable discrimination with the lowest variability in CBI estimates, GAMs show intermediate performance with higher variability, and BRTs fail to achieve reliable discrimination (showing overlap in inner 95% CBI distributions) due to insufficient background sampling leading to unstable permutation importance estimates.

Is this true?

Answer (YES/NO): NO